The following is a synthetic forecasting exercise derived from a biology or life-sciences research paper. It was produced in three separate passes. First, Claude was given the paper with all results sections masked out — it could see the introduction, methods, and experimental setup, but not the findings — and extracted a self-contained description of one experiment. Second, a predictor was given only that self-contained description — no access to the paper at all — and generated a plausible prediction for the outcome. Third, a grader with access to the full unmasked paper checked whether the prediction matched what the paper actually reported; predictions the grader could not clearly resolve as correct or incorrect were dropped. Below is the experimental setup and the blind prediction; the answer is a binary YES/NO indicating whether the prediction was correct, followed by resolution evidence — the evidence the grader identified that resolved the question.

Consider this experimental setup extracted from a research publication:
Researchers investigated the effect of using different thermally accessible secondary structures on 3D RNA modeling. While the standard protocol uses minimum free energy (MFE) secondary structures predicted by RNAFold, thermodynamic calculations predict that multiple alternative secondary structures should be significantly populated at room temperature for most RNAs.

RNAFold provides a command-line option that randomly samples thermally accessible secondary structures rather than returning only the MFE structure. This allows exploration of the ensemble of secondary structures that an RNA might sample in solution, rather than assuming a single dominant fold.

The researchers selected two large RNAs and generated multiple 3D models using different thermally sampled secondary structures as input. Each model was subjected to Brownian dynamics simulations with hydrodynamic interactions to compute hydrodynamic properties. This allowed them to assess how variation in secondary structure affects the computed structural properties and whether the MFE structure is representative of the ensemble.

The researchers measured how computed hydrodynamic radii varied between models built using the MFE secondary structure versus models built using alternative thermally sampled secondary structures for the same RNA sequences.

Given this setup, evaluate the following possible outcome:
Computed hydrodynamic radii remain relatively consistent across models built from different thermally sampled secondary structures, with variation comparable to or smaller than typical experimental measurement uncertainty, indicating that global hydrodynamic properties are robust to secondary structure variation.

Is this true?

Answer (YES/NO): YES